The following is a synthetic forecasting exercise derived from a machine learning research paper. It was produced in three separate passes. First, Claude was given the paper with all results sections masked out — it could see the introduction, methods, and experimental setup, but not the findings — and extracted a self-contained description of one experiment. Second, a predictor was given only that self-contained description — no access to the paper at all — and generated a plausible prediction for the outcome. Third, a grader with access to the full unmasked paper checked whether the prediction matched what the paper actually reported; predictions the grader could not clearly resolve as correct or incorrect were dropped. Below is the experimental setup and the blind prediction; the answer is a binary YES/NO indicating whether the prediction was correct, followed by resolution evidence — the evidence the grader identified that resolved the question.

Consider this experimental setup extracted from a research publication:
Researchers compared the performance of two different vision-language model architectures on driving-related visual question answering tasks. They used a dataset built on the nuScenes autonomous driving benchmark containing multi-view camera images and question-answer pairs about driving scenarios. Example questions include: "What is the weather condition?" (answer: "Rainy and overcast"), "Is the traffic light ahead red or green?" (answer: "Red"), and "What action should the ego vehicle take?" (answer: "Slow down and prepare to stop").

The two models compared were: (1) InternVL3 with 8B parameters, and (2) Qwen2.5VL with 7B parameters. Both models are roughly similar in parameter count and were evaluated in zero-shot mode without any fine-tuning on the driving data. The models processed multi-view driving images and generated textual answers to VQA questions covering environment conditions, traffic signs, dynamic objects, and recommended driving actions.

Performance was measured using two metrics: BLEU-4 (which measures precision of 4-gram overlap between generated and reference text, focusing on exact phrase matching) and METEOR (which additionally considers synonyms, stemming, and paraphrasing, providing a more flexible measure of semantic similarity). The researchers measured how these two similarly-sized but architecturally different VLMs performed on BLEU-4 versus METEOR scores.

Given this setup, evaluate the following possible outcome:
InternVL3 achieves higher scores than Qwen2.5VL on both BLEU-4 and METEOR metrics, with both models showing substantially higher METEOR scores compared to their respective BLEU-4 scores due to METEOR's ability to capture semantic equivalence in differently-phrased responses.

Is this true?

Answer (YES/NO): NO